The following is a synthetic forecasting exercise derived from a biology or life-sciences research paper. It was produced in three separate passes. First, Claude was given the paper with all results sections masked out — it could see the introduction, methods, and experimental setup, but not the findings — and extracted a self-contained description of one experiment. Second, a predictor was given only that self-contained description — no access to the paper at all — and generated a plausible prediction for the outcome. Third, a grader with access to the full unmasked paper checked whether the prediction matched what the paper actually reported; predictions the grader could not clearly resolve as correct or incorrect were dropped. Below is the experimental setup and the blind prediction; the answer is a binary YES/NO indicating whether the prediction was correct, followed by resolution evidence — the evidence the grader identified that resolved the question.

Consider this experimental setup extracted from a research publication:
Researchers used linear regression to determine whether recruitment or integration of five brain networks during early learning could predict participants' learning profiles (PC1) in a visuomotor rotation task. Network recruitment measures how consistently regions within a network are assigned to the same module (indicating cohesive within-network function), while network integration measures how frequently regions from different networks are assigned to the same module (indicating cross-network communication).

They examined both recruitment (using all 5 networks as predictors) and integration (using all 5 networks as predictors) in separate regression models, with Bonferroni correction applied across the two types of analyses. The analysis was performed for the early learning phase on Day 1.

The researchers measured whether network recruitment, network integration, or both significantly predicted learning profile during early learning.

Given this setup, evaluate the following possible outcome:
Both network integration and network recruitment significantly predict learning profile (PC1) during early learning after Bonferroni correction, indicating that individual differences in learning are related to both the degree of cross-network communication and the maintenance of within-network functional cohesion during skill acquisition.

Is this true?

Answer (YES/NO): NO